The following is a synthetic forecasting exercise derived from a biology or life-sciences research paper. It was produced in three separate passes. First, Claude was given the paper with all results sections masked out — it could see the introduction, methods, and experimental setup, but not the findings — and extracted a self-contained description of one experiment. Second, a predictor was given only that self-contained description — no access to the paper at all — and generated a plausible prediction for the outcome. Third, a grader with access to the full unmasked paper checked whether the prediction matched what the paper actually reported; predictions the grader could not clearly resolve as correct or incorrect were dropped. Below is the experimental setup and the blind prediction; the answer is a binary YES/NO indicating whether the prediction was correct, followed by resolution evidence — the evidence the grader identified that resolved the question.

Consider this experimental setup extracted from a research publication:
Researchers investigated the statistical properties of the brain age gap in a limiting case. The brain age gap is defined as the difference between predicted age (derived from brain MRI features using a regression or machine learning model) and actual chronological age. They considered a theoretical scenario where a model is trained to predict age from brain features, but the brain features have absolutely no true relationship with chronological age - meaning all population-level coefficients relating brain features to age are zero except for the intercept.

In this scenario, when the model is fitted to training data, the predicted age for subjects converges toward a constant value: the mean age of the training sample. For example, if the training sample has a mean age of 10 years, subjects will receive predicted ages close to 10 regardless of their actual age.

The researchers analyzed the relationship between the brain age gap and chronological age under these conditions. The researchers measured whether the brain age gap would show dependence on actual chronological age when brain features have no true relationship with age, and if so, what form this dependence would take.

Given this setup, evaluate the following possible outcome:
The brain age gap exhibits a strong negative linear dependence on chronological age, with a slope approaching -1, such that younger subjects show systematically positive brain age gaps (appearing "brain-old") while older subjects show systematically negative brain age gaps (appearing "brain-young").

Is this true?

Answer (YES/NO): YES